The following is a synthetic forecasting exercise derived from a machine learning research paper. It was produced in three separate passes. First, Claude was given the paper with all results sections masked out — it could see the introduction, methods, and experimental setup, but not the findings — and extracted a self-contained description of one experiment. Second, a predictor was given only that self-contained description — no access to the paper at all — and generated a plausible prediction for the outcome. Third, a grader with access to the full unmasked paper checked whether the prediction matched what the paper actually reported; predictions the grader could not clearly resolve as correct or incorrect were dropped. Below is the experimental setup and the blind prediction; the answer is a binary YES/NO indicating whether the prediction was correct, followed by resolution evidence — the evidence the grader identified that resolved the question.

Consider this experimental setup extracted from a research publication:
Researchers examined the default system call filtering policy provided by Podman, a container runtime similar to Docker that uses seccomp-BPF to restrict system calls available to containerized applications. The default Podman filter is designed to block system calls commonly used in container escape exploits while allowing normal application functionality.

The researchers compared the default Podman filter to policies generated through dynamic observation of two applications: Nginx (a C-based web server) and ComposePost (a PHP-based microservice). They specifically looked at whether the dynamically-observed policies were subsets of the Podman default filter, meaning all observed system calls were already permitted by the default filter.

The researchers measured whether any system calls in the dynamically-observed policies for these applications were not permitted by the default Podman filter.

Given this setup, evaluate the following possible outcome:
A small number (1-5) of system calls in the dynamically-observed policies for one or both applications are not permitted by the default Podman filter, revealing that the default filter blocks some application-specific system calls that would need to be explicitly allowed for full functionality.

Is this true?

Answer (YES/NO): NO